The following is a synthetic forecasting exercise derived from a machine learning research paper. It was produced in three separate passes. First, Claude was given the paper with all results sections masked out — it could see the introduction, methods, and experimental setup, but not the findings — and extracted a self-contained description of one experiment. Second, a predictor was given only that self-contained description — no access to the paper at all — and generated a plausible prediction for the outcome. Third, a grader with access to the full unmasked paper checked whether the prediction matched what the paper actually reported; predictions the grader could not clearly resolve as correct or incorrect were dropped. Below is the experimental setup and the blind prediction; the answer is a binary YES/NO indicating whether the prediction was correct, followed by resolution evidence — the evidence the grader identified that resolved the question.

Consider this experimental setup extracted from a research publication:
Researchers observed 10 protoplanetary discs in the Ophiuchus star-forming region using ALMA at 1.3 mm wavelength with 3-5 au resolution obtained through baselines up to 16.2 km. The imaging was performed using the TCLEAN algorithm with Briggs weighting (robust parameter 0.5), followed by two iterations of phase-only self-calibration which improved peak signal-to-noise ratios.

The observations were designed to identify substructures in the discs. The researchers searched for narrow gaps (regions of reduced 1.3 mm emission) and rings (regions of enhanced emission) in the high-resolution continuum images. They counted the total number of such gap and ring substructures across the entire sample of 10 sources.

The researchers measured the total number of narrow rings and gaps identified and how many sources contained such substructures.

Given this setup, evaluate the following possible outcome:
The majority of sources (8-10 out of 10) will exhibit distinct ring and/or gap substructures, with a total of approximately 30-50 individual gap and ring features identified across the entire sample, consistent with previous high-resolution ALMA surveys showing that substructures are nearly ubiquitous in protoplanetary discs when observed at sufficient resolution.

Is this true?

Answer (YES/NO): NO